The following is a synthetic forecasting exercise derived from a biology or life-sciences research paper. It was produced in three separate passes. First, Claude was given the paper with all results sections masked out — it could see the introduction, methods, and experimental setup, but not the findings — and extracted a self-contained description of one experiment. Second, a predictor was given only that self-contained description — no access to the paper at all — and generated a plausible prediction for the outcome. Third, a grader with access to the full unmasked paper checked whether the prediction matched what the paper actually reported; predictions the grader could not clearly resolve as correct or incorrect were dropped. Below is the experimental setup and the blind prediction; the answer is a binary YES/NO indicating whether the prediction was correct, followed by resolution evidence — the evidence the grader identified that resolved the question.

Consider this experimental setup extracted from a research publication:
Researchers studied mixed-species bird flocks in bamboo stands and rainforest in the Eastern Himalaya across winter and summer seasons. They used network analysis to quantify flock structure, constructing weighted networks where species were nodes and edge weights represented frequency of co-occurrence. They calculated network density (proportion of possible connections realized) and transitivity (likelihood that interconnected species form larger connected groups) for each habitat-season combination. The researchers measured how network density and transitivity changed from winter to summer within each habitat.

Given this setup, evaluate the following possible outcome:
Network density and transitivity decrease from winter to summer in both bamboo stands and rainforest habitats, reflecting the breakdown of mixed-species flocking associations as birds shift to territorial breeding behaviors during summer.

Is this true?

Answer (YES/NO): NO